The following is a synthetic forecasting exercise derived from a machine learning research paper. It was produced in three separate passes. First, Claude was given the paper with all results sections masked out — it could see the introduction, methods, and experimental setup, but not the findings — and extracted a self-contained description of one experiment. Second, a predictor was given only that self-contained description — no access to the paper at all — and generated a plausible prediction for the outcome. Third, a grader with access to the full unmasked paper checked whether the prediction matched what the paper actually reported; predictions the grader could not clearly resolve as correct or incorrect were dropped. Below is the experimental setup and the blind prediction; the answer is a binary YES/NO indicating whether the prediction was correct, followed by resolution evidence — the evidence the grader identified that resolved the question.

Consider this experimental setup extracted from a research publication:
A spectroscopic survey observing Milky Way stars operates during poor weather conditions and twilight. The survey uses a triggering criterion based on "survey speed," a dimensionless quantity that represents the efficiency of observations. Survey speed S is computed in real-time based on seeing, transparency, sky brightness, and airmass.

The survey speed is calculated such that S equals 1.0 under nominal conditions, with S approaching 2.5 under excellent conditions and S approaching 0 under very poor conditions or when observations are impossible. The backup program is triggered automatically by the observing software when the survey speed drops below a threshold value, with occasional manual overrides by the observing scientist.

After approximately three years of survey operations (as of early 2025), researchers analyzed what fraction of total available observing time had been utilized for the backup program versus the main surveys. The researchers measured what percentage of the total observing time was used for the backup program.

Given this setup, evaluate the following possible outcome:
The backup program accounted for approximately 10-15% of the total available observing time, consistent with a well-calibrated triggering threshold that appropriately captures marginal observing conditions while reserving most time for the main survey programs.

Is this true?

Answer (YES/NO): NO